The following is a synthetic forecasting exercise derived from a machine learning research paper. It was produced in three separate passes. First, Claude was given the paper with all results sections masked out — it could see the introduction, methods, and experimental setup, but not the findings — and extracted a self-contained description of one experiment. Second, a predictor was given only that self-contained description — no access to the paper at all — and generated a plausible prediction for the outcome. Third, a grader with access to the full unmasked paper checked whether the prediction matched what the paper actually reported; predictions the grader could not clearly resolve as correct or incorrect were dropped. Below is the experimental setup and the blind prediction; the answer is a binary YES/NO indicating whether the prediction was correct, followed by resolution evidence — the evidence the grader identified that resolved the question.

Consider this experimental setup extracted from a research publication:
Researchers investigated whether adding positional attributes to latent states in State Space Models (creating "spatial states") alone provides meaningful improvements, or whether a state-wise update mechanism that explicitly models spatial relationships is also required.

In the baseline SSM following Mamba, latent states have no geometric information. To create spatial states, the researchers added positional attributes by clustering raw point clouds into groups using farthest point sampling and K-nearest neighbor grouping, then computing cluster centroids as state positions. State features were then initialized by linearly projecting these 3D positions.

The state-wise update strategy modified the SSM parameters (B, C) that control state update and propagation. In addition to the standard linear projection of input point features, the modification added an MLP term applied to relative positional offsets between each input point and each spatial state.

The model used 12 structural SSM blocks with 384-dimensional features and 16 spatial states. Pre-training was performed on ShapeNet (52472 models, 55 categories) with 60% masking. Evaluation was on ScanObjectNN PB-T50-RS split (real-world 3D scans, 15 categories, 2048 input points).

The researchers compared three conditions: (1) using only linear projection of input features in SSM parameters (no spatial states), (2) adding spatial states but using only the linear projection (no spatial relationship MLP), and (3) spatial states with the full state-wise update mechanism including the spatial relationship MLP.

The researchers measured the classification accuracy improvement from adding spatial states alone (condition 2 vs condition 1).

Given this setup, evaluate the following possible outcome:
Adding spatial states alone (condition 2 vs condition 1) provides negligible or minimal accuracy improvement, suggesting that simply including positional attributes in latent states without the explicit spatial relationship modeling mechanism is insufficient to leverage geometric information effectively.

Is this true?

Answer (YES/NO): YES